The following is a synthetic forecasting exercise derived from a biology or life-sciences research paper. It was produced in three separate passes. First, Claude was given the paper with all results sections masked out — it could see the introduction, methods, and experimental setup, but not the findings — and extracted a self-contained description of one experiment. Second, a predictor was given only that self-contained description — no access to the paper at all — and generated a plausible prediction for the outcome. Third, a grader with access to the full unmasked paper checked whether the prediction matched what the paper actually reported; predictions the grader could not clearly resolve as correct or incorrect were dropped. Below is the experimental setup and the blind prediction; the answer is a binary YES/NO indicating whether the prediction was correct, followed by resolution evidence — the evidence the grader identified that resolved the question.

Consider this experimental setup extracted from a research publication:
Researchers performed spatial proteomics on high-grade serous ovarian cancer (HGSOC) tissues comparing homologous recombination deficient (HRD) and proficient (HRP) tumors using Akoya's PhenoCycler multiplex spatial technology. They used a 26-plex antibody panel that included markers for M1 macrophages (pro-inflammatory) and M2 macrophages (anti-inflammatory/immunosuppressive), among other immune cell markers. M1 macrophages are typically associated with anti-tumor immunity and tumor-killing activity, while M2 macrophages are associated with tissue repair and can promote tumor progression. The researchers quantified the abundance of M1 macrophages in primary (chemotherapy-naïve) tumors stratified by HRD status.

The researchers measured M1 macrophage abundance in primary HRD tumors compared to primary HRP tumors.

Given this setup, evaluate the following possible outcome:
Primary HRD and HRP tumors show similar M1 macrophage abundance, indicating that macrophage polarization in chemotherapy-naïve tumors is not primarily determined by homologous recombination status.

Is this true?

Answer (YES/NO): NO